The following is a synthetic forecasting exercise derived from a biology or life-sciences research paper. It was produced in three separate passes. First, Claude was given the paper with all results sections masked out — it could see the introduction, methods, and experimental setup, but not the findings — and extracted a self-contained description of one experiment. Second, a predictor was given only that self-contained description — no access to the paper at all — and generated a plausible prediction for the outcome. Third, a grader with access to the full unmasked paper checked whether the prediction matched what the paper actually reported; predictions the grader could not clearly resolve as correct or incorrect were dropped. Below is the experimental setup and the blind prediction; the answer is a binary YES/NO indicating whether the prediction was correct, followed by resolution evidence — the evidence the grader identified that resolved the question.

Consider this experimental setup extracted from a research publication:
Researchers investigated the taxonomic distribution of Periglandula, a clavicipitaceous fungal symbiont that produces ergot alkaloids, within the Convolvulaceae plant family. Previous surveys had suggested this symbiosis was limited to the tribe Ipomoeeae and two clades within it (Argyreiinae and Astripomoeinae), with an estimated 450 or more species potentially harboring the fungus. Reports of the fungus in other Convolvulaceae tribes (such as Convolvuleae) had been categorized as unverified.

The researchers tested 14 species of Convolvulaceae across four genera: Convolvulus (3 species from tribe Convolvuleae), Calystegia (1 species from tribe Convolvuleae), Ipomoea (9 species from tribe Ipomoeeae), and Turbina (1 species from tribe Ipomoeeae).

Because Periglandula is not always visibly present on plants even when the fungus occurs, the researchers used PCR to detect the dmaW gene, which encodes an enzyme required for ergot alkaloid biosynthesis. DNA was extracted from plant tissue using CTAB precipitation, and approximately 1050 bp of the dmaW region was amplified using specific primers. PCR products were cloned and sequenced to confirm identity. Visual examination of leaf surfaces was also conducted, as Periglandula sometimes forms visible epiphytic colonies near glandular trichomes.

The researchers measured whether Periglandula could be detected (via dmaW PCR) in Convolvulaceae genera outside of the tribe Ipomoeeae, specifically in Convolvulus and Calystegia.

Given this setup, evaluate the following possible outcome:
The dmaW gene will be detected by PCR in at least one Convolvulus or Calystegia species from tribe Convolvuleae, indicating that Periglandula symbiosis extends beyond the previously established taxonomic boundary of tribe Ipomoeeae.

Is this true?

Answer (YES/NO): YES